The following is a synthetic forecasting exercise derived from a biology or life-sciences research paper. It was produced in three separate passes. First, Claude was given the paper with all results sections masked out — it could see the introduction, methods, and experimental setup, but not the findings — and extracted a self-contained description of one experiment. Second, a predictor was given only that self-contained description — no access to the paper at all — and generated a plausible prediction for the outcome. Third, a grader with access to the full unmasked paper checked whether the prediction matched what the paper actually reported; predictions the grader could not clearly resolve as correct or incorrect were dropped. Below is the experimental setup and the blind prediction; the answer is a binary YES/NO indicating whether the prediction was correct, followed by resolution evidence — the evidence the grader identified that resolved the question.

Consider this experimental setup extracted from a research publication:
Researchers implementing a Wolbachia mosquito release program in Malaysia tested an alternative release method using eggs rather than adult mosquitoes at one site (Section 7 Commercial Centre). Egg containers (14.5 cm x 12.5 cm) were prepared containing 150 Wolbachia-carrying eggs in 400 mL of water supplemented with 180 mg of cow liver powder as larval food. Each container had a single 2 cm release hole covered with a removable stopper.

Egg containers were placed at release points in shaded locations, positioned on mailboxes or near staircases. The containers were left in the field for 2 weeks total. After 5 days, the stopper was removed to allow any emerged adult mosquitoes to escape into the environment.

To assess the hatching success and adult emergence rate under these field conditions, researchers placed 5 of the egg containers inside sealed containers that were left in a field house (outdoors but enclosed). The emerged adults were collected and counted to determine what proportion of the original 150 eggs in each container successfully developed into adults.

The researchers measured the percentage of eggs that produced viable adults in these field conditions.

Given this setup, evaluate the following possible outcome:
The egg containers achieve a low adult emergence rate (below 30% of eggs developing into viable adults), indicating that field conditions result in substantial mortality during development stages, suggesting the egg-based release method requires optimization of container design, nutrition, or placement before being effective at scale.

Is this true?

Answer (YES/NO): NO